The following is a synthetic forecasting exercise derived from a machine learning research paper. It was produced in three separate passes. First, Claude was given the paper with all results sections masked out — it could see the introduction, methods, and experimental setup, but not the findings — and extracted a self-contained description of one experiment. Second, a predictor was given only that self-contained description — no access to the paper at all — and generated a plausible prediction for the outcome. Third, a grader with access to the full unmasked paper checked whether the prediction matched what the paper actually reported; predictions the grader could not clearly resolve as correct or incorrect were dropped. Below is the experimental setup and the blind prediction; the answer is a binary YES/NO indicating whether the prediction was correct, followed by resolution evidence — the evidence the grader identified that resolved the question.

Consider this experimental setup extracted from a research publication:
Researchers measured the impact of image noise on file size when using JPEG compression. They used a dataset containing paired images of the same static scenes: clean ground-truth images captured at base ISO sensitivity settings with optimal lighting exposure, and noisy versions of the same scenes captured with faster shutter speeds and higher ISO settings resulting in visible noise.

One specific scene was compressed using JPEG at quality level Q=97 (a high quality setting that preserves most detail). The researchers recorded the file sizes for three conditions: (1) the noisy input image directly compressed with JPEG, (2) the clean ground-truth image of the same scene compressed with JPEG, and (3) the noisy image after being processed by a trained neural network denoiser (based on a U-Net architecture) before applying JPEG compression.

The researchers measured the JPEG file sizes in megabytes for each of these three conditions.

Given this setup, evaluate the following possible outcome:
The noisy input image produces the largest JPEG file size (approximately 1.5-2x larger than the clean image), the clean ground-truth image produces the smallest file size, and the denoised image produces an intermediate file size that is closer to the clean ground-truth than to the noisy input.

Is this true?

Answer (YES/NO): NO